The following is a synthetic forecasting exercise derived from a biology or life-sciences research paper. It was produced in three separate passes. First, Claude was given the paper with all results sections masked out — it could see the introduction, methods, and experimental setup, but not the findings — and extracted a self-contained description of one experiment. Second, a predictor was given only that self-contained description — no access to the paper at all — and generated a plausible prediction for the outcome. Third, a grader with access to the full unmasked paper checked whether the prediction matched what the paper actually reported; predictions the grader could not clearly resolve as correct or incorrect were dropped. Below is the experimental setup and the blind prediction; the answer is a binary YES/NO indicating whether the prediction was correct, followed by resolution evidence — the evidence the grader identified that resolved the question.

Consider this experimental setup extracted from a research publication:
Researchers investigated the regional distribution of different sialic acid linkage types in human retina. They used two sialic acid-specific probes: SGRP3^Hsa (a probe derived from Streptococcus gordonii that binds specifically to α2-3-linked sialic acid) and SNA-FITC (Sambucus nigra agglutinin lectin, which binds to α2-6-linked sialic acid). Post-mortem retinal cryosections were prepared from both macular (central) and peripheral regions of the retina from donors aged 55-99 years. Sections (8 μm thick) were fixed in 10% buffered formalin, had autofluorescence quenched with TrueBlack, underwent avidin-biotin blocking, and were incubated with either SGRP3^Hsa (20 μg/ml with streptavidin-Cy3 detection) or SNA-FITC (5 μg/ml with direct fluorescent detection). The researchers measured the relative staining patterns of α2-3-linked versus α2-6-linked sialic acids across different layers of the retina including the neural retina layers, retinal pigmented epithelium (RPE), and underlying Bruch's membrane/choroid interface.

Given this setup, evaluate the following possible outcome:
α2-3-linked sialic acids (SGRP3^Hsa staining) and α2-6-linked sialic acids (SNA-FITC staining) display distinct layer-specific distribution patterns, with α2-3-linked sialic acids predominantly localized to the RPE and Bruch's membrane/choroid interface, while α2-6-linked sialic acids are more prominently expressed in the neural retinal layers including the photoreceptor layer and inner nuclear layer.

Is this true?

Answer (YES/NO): NO